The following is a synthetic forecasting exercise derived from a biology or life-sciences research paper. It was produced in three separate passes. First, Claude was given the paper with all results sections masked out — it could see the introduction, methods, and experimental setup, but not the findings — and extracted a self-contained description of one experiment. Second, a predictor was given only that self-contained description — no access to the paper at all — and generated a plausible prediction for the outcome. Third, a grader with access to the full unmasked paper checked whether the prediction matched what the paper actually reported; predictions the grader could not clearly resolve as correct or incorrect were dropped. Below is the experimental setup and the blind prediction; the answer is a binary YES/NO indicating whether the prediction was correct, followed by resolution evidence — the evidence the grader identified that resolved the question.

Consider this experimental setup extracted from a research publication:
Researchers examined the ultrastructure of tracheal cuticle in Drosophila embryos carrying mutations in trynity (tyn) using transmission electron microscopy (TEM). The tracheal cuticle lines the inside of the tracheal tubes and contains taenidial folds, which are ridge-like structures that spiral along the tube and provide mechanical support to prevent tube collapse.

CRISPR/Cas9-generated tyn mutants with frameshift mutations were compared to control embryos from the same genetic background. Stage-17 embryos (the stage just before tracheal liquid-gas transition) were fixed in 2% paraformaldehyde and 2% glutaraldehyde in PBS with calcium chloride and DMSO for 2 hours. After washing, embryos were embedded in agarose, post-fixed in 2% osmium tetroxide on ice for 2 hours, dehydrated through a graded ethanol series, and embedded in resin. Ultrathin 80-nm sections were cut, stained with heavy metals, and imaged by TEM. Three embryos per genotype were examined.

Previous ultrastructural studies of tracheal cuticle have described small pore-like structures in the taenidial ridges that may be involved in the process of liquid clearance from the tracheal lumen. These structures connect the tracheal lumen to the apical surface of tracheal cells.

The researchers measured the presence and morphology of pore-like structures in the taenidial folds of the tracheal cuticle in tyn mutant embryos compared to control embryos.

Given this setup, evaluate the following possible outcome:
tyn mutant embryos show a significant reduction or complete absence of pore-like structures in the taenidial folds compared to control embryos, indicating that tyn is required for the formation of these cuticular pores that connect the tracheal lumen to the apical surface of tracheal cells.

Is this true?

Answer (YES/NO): NO